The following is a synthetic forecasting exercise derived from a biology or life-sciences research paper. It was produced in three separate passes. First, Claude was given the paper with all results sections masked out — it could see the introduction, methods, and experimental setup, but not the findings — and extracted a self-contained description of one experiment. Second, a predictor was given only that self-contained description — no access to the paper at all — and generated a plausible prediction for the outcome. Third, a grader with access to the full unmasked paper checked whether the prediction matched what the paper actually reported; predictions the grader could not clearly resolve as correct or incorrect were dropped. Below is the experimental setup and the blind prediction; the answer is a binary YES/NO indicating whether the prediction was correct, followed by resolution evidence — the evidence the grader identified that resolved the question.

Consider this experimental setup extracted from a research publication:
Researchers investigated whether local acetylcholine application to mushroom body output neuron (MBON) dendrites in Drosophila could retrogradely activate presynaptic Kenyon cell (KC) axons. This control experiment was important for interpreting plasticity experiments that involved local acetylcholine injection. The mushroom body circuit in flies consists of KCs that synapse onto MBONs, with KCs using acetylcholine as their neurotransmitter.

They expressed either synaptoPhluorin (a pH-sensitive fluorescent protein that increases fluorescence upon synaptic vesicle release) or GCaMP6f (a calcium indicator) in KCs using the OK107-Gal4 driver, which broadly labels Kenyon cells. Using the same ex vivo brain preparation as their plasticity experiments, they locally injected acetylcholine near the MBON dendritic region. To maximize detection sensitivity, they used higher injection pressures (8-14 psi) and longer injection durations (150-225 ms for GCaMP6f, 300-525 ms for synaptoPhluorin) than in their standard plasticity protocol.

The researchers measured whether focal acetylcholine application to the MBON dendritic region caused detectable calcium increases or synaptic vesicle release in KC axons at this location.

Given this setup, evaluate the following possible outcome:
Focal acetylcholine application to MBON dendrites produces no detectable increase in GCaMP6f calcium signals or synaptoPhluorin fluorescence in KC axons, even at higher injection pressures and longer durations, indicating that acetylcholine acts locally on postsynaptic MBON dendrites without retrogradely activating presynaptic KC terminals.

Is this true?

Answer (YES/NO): YES